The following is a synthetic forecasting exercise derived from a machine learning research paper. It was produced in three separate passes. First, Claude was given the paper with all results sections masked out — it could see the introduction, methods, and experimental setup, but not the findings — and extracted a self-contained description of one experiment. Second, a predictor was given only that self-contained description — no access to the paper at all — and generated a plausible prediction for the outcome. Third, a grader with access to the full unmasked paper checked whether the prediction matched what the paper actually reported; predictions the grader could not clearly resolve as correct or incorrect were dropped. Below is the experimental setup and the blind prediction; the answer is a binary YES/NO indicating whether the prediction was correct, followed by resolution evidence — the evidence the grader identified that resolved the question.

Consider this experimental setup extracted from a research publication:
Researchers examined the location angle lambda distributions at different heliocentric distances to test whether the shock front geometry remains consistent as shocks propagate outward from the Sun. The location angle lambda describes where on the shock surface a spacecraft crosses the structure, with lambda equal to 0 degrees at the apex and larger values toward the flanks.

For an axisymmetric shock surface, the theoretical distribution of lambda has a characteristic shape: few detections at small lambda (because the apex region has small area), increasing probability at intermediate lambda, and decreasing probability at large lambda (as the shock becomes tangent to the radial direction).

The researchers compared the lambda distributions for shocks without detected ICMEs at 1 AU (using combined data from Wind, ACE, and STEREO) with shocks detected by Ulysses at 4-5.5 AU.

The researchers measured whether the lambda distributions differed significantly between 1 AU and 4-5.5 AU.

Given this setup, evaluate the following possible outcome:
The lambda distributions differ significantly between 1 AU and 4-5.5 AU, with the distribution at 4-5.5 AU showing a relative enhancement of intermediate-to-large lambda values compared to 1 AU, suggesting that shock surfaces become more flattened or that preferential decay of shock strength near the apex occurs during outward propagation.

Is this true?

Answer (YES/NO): NO